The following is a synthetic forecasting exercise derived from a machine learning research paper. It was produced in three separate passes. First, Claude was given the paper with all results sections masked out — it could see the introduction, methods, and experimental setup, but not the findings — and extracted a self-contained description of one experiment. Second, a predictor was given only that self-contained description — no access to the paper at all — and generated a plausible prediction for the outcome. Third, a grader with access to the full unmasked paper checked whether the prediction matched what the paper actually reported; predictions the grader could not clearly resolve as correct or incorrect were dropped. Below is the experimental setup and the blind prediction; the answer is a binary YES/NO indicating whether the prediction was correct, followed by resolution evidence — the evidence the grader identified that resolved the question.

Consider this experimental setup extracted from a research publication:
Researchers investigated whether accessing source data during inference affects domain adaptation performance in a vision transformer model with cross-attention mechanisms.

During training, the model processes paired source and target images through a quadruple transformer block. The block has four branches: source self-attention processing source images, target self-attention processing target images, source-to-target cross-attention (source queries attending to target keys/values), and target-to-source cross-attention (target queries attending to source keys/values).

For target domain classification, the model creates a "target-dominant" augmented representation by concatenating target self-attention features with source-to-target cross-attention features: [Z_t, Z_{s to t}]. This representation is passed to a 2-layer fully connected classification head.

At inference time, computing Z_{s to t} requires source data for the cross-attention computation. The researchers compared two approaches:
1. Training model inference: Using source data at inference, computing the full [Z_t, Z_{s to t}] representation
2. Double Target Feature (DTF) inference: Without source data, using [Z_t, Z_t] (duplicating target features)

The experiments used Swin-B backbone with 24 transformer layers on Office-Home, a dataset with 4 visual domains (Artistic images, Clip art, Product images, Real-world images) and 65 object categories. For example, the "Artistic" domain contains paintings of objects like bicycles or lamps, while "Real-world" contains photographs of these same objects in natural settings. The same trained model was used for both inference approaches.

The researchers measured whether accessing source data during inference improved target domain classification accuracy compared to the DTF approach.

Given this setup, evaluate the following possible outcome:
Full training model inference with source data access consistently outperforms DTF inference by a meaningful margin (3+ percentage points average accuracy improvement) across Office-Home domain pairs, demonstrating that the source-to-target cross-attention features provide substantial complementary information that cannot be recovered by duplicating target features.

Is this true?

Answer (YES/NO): NO